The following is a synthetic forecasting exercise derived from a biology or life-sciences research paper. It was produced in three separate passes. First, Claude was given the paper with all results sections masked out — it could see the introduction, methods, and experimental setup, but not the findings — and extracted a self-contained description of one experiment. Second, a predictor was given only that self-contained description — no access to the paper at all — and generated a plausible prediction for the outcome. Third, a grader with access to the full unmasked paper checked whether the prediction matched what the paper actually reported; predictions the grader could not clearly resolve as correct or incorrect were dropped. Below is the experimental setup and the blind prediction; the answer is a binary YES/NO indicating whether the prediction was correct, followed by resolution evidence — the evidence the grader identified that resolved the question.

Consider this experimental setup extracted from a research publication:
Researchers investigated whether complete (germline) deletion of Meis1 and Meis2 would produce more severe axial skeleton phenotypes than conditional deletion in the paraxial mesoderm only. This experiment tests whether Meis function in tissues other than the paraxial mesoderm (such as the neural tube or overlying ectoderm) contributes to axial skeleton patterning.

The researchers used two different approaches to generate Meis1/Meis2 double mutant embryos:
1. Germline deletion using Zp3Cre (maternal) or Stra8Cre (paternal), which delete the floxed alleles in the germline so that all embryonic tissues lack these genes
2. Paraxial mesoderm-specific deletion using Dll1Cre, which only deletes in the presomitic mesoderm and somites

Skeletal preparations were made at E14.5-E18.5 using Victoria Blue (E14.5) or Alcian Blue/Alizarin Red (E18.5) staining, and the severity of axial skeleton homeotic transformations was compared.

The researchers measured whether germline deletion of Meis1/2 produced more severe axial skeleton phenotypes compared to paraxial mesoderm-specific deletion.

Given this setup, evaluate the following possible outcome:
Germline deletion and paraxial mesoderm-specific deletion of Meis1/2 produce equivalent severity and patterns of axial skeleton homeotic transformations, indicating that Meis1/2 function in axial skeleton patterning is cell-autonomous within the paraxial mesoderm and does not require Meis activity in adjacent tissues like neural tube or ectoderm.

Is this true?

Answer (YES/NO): NO